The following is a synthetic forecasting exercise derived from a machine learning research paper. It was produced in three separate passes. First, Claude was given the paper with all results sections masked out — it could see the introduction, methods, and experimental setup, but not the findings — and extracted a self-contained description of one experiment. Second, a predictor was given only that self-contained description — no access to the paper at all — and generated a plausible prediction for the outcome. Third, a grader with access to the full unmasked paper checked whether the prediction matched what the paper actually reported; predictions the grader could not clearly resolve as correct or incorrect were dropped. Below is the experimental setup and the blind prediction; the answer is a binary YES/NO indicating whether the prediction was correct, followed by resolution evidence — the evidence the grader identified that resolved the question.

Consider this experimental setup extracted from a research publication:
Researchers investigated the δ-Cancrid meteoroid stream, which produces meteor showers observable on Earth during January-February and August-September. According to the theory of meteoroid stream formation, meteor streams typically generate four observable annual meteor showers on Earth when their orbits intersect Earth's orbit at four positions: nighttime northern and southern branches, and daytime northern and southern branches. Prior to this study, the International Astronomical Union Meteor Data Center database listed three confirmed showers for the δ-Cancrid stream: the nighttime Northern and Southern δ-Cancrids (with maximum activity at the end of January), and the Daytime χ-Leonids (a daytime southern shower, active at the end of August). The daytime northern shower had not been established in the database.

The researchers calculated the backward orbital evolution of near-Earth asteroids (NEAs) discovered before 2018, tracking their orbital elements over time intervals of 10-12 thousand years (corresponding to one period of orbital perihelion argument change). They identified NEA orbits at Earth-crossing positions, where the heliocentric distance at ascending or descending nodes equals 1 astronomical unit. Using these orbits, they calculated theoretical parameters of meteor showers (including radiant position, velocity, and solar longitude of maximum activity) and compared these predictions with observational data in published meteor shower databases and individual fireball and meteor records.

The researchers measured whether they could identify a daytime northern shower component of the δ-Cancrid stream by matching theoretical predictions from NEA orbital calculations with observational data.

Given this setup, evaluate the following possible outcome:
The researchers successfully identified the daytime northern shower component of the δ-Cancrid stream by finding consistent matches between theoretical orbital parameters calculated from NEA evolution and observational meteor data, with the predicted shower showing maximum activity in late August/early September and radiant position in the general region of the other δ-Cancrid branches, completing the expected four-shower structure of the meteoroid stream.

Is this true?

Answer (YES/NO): NO